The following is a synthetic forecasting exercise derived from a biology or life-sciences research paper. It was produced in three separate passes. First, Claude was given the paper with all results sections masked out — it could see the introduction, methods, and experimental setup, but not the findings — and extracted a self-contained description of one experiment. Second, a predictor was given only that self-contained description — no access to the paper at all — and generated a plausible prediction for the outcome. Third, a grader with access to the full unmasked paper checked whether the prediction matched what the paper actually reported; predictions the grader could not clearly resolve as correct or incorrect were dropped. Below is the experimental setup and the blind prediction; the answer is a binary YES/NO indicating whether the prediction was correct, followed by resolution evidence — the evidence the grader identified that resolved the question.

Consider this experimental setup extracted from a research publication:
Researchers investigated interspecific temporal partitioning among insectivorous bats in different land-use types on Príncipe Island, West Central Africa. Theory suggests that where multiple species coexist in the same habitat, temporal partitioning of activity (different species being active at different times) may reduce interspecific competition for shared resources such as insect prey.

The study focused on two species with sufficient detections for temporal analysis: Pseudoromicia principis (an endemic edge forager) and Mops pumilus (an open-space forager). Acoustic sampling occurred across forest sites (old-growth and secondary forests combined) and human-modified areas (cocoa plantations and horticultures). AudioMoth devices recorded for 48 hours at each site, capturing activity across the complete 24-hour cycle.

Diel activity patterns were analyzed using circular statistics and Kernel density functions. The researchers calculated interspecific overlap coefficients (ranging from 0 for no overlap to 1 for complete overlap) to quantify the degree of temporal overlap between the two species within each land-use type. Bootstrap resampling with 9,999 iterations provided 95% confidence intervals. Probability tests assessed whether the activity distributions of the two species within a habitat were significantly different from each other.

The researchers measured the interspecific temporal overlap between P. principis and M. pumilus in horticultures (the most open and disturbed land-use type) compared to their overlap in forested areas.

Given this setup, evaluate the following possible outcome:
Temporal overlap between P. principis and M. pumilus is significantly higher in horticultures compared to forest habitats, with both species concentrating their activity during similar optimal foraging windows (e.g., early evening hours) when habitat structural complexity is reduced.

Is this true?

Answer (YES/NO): NO